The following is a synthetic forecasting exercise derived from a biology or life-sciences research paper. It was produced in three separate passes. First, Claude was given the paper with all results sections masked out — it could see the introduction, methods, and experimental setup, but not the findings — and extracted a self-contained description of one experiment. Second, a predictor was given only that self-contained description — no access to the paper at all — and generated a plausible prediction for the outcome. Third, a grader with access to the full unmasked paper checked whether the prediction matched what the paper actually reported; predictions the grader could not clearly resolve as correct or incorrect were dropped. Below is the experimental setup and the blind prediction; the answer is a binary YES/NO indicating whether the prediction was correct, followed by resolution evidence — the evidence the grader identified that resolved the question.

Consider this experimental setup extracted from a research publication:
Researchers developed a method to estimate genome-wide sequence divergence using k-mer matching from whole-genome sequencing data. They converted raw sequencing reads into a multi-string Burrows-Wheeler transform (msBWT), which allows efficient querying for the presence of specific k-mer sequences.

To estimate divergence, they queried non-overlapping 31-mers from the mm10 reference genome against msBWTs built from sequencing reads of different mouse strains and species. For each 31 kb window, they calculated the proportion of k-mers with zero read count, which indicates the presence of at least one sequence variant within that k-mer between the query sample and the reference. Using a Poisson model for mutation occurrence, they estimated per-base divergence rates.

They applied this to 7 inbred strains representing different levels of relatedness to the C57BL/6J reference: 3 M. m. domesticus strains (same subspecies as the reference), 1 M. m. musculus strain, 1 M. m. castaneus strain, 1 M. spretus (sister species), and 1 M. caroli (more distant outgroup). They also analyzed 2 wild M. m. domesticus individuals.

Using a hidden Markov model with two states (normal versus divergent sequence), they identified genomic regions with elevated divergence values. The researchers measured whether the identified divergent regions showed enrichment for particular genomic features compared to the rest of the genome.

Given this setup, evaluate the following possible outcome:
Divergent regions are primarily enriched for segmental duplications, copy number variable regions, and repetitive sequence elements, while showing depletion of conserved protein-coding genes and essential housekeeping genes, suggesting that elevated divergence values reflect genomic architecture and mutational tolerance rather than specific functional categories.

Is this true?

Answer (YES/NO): NO